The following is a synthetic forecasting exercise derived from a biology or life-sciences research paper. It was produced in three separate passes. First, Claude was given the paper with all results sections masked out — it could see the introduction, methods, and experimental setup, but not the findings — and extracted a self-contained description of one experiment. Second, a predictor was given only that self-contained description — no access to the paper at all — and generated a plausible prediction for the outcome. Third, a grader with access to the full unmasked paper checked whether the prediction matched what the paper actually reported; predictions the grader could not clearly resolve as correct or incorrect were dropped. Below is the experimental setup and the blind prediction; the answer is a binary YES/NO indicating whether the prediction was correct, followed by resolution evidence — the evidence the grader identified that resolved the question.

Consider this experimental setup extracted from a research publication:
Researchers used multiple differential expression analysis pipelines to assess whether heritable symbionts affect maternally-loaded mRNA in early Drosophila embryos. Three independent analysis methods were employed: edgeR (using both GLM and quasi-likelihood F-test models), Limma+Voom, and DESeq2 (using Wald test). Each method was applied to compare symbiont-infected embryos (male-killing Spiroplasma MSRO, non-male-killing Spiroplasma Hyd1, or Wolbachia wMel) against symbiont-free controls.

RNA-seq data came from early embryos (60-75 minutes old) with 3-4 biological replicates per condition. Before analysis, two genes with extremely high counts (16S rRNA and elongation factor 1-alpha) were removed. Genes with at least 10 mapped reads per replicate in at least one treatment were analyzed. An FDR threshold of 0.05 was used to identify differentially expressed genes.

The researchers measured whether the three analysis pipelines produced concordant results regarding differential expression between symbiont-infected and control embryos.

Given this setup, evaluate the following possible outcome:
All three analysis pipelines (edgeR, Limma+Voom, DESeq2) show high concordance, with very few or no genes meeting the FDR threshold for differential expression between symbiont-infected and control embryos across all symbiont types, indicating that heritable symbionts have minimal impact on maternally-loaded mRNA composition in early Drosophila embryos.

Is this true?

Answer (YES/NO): NO